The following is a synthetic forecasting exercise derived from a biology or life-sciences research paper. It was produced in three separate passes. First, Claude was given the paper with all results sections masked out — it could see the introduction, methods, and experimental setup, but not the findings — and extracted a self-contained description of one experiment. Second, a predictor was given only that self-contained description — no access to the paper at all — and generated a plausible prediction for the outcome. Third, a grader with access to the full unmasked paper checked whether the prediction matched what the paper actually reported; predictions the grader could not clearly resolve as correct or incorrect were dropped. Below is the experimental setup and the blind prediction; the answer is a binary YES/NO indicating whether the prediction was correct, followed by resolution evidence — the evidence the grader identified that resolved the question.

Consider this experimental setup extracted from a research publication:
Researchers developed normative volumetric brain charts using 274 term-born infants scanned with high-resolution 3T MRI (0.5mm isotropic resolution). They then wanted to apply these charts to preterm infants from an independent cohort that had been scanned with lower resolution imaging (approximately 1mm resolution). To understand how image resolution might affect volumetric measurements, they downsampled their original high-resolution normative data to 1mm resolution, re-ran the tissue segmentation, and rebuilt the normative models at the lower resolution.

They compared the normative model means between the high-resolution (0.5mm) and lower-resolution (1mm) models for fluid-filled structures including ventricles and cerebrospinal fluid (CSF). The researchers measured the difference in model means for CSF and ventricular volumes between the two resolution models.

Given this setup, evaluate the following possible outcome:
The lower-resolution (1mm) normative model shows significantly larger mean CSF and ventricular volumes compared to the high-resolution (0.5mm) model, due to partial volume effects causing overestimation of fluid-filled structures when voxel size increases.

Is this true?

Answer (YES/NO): YES